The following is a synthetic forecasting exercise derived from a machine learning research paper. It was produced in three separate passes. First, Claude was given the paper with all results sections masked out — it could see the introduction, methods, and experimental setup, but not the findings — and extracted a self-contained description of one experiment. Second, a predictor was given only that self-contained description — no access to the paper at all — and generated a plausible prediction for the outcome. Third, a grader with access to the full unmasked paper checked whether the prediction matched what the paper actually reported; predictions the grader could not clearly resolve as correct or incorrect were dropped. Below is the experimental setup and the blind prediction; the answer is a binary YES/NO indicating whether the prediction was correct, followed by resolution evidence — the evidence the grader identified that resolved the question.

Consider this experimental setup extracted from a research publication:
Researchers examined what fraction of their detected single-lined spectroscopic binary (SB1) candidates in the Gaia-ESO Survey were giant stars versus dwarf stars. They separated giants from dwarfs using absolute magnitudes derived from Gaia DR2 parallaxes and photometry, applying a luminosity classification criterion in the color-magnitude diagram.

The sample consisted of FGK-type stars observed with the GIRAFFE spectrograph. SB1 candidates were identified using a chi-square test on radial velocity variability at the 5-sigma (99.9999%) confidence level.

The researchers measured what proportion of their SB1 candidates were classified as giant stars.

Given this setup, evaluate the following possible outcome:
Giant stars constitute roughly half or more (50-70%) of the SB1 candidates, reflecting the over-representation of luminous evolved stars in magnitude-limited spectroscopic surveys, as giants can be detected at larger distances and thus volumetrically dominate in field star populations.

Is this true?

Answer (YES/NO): NO